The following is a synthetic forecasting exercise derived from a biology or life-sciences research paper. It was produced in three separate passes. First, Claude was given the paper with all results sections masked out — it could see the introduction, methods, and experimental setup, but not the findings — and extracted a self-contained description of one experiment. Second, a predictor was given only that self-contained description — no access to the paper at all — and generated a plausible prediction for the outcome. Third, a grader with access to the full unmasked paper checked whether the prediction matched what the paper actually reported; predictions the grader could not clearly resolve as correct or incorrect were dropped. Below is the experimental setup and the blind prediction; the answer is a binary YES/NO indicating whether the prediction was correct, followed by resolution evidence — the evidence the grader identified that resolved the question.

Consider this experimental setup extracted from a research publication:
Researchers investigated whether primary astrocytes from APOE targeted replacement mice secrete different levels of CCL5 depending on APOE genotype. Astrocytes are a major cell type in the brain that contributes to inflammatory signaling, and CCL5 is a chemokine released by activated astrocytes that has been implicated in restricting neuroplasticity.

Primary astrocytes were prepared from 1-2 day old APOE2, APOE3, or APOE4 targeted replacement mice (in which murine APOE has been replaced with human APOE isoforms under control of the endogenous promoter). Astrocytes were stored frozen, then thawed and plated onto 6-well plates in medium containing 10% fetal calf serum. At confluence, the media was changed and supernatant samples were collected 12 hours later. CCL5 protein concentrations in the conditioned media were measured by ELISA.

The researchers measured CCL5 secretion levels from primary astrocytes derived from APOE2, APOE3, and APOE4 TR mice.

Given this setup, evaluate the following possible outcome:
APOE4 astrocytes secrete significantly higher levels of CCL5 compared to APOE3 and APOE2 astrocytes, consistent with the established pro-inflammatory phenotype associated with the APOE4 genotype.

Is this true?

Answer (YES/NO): YES